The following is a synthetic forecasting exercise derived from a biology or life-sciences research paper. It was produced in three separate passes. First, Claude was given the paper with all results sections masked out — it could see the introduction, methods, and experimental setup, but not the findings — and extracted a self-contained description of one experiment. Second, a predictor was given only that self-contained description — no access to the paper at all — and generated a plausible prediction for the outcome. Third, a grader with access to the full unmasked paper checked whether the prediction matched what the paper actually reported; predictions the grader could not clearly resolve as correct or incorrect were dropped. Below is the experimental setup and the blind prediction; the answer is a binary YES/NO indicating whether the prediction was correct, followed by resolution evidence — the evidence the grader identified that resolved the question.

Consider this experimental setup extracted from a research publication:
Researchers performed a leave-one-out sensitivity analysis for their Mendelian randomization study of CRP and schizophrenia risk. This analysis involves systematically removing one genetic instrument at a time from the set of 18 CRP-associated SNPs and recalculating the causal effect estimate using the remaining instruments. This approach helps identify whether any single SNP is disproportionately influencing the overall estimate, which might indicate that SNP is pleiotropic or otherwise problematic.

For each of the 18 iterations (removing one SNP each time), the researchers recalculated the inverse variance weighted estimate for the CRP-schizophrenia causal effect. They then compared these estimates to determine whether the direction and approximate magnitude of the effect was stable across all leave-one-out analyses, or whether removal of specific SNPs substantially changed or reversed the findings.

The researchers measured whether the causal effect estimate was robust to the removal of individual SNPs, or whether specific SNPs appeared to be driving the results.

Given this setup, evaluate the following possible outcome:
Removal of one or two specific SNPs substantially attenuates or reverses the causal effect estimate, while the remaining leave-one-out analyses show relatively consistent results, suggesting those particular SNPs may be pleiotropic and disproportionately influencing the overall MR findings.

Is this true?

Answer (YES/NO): NO